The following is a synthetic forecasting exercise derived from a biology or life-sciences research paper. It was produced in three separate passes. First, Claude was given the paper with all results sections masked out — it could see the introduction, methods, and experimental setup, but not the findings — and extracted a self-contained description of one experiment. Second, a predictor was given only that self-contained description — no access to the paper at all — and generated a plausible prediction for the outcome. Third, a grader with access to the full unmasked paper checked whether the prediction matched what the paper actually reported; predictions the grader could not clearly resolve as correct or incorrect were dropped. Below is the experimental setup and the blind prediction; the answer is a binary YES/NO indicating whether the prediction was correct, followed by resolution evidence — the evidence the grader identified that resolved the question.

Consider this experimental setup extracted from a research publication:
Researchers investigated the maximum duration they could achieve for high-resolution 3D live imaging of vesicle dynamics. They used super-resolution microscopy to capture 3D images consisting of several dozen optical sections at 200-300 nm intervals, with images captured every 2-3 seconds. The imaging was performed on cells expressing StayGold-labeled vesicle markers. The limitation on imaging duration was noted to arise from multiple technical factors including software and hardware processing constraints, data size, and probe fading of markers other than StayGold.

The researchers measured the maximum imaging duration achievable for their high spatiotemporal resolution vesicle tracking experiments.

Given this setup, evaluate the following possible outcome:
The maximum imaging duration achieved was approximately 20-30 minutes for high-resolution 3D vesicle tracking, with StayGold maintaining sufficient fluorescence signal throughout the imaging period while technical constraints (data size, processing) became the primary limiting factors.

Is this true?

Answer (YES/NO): NO